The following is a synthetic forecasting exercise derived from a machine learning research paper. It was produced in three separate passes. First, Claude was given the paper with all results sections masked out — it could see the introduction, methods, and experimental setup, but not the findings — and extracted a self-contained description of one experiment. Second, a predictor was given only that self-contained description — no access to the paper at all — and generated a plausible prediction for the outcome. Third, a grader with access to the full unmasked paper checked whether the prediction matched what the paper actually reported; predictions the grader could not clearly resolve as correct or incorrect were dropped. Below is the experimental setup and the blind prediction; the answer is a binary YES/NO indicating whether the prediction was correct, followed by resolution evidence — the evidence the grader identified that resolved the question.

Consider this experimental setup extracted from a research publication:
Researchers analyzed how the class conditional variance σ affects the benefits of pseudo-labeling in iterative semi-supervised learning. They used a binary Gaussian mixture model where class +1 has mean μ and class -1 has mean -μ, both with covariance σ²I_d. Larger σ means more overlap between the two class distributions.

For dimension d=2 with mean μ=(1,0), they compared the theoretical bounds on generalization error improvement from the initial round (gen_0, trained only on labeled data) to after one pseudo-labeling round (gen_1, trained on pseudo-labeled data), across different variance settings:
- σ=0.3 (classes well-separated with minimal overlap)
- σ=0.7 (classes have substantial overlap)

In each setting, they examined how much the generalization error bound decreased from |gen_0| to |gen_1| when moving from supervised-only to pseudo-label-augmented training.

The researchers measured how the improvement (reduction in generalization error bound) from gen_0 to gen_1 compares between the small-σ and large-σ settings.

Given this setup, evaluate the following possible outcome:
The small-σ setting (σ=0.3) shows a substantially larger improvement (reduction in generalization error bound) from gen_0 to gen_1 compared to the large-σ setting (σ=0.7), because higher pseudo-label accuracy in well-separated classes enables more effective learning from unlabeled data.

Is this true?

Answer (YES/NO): YES